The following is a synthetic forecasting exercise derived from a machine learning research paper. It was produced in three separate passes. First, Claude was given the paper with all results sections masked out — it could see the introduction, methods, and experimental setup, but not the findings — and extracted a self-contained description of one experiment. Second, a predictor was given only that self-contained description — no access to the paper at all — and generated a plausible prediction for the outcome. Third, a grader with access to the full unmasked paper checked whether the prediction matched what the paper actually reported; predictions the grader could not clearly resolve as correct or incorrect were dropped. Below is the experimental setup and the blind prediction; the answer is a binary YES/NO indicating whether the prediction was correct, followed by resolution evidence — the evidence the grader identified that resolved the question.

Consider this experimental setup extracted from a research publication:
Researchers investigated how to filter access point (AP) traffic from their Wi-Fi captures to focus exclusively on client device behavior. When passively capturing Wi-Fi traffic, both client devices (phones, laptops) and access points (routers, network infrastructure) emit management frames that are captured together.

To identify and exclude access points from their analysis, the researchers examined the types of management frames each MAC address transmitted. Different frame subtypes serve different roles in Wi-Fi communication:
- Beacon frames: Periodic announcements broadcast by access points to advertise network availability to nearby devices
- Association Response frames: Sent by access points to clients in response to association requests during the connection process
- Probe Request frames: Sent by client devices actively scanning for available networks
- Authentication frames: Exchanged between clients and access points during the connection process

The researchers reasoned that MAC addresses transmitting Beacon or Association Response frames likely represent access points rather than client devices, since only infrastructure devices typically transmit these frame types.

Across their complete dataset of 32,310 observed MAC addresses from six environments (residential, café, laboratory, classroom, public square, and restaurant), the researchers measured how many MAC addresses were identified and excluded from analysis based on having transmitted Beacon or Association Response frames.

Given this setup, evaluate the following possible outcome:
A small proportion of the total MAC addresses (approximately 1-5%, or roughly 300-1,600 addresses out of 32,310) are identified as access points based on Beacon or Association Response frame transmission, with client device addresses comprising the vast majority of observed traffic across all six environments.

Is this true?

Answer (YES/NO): NO